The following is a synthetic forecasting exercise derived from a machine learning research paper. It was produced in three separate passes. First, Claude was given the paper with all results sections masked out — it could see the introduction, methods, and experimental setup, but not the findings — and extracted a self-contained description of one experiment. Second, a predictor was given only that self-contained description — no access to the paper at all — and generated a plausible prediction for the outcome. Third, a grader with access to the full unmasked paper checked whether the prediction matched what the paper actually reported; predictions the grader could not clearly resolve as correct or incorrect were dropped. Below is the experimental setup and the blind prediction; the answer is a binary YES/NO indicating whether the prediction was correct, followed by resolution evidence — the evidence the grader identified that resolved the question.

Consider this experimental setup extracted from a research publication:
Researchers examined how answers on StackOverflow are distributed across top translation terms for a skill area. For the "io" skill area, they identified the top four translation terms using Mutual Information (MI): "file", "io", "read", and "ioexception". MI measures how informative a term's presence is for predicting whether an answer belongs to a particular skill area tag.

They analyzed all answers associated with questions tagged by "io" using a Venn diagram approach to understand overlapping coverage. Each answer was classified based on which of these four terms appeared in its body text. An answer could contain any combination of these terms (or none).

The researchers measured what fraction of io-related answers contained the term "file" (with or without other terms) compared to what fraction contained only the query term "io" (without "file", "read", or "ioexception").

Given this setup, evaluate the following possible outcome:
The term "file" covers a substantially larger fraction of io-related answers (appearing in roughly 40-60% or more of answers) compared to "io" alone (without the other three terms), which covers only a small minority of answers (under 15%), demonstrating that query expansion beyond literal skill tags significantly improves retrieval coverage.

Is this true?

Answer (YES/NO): YES